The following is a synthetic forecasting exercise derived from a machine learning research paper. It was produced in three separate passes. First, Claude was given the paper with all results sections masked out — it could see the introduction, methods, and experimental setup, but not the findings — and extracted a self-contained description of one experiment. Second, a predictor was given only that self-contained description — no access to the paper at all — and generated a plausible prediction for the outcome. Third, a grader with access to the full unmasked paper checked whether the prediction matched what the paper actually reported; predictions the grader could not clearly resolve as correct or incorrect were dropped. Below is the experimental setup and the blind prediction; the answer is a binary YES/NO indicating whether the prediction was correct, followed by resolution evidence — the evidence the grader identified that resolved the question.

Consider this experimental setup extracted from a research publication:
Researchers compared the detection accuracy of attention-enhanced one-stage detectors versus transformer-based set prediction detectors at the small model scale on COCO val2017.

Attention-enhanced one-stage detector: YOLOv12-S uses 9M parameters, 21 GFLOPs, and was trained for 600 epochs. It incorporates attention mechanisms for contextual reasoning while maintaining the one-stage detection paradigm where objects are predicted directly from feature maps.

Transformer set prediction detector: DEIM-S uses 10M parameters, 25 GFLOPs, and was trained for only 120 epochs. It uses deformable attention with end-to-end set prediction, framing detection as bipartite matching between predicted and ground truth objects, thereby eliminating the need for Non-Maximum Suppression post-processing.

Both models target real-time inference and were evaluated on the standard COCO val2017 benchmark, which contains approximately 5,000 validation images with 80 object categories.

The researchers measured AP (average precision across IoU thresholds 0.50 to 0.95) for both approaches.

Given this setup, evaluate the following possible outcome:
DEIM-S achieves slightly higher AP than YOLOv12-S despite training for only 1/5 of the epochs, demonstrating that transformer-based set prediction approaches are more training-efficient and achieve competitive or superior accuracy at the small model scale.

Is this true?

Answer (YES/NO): YES